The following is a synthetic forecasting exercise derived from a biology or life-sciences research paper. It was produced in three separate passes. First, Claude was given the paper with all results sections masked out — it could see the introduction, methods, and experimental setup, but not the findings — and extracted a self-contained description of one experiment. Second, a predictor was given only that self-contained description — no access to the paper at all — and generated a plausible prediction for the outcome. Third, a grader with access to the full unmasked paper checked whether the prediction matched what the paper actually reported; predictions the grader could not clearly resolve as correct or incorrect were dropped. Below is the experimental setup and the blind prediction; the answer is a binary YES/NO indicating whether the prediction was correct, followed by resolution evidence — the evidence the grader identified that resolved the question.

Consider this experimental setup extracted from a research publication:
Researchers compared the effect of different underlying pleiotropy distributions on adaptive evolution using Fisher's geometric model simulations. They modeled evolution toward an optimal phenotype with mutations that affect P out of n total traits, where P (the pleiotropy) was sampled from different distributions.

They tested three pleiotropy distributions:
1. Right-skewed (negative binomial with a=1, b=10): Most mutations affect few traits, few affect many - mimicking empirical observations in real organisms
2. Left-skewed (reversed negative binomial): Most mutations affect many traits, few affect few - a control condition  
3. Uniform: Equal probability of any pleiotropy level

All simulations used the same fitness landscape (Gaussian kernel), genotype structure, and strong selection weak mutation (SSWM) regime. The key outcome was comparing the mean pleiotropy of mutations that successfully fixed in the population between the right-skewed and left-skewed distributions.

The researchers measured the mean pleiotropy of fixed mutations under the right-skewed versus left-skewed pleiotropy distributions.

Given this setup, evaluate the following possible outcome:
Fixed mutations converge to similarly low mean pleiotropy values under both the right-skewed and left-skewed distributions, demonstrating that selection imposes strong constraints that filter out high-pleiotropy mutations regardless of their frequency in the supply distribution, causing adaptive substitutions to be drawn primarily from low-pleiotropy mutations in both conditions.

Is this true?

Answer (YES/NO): NO